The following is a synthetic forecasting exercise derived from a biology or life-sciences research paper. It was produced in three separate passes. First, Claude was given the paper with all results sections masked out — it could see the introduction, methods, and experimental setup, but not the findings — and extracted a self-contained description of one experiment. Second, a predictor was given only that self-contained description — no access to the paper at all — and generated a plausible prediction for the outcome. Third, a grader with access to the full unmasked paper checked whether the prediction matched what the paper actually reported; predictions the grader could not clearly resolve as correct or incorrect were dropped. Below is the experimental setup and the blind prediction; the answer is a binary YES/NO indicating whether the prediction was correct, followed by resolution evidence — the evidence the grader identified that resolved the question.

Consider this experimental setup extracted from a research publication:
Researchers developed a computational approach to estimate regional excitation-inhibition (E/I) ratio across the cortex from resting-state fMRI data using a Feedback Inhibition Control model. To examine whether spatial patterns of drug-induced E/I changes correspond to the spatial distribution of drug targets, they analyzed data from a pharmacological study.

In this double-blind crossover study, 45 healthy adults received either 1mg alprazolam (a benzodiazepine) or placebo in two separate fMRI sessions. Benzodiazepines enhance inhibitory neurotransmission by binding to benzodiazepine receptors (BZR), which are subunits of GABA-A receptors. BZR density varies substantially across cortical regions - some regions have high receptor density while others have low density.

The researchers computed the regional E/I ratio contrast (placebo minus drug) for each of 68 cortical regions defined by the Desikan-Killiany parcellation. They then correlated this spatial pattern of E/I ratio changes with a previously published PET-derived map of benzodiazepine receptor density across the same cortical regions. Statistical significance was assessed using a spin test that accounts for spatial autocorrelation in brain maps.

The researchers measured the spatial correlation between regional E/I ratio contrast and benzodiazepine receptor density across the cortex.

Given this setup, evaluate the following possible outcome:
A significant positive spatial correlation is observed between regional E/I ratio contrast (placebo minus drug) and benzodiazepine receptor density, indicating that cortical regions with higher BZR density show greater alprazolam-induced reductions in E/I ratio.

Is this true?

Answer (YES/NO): YES